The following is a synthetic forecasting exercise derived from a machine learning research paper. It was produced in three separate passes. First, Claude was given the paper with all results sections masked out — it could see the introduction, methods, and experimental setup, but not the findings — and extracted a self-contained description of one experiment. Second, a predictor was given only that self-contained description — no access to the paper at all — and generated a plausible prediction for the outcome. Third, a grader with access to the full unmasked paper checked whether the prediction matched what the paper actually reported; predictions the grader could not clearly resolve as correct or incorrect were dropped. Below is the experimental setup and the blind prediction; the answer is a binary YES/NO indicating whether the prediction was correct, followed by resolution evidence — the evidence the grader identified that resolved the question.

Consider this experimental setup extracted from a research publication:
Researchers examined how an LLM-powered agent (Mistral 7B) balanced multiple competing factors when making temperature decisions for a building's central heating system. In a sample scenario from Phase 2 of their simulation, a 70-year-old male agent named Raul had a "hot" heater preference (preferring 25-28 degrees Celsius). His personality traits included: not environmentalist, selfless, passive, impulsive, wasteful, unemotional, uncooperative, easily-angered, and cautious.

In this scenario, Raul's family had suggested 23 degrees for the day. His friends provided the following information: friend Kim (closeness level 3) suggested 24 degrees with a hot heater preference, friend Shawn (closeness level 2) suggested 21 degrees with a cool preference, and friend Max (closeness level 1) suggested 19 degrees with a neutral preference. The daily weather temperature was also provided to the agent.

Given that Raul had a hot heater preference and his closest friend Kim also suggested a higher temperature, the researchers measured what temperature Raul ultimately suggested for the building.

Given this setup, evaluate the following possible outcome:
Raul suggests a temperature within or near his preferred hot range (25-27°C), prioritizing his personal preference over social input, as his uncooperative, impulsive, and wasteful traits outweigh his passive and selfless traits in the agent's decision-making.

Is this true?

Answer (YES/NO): NO